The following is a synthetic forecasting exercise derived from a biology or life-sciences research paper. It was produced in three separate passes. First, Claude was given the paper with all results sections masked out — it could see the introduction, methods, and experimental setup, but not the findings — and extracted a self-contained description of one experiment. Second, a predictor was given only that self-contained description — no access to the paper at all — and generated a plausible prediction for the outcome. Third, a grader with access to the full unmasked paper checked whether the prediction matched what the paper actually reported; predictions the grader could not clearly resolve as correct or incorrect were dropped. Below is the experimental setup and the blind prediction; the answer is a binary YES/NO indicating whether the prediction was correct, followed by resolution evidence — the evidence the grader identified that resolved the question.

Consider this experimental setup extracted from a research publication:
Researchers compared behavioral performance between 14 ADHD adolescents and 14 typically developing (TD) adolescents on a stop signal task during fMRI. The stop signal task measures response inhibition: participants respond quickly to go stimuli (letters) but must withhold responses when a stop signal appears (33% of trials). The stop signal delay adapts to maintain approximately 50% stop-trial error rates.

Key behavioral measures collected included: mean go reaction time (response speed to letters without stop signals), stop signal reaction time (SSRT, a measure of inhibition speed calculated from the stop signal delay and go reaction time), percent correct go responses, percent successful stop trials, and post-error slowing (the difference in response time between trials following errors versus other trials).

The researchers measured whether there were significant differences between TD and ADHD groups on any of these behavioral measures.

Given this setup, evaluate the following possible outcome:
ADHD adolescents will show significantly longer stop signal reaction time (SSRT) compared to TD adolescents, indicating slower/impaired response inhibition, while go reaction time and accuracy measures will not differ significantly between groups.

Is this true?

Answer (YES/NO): YES